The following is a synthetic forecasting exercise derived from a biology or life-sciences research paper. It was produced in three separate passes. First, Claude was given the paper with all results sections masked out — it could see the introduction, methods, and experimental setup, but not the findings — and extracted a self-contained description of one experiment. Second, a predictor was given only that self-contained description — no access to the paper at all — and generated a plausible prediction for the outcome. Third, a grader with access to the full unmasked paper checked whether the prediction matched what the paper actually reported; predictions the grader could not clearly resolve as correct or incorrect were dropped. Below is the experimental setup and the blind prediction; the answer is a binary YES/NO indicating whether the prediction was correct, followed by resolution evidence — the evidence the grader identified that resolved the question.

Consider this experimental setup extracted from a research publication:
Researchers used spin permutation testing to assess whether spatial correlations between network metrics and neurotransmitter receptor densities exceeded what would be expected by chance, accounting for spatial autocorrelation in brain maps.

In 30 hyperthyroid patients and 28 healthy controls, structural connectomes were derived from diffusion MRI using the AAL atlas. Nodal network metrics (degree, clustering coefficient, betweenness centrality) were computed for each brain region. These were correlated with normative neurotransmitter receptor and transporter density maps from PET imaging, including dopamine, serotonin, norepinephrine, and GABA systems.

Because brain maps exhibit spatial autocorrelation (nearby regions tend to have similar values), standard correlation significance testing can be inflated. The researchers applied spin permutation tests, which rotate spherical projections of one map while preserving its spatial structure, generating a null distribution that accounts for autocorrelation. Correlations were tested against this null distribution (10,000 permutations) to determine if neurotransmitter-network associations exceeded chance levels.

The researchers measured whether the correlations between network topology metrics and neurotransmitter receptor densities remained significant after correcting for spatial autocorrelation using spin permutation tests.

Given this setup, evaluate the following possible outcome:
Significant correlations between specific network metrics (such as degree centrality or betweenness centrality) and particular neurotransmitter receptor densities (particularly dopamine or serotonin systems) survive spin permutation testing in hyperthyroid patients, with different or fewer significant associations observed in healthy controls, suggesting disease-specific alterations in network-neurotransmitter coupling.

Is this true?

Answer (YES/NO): NO